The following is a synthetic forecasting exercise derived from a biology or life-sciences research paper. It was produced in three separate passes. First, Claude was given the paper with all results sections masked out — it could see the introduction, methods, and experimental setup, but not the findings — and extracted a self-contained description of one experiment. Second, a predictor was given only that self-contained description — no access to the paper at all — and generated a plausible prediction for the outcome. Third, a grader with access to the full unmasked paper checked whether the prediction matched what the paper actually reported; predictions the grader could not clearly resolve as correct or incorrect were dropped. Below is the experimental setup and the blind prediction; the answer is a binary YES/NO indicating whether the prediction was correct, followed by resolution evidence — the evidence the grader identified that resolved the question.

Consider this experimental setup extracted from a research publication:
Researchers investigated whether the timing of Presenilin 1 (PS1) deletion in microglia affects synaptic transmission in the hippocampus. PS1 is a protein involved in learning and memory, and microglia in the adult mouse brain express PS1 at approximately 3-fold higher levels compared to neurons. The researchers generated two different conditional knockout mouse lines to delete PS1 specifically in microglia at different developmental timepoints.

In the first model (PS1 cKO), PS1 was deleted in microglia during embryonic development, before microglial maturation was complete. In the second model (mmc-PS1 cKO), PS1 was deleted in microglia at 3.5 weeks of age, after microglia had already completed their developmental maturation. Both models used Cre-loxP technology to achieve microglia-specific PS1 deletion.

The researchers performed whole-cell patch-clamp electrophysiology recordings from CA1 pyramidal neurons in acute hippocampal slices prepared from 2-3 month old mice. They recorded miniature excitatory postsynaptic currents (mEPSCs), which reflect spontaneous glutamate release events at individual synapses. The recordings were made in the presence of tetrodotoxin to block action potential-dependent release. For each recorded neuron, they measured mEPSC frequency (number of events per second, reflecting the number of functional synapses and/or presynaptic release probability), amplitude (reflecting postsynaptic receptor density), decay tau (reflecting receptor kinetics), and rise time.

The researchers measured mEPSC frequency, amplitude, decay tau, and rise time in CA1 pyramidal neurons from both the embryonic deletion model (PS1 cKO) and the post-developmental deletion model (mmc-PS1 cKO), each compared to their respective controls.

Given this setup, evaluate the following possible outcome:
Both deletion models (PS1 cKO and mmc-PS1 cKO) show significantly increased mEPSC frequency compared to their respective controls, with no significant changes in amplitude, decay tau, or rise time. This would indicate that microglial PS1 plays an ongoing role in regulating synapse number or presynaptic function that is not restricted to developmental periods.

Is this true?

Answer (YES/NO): NO